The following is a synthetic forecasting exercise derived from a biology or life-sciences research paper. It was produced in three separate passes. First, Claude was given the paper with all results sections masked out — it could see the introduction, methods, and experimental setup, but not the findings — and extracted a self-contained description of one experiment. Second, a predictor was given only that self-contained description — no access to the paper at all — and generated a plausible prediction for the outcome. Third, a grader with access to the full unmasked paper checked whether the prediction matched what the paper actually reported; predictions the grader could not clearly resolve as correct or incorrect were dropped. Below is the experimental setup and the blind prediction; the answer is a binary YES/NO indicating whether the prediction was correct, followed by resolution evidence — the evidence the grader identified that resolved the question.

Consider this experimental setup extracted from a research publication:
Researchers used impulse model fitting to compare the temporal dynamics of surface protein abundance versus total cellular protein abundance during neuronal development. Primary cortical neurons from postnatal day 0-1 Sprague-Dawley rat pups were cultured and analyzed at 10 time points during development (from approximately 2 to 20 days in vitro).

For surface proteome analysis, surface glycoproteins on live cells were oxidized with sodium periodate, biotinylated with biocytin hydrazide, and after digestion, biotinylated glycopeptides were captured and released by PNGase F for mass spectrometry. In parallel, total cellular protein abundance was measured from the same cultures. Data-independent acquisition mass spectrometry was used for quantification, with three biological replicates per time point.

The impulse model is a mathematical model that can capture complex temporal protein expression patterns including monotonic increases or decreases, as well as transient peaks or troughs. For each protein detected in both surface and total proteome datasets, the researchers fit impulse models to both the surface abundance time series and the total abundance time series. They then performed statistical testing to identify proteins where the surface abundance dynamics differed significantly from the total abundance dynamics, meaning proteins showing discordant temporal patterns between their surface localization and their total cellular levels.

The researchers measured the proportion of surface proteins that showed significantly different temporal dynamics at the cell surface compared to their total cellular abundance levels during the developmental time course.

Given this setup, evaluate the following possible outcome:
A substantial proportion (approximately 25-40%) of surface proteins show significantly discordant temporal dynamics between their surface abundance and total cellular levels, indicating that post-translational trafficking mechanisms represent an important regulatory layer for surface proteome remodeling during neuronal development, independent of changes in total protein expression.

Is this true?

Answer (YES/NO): NO